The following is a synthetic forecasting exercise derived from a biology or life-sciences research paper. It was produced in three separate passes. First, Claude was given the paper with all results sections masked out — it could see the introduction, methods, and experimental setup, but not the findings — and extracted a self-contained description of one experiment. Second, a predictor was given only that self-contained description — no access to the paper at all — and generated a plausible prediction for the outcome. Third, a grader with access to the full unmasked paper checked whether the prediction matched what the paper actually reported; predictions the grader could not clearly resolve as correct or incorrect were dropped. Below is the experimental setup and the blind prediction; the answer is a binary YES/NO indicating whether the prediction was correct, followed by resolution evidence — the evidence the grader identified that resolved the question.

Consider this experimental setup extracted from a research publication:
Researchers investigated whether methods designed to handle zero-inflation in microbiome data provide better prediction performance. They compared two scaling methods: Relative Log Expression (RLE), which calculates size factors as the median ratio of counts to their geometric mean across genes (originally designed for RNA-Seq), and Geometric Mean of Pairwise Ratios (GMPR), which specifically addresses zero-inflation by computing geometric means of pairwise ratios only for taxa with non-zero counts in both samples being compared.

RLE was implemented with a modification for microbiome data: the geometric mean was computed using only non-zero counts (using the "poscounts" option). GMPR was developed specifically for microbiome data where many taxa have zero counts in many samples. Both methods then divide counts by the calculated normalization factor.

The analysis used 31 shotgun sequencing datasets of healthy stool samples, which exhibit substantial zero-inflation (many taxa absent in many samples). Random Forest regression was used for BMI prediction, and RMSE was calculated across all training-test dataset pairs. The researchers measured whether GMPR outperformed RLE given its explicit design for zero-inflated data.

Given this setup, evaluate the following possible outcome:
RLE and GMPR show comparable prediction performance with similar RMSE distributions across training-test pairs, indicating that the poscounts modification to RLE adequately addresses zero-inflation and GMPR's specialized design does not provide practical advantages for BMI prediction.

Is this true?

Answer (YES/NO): YES